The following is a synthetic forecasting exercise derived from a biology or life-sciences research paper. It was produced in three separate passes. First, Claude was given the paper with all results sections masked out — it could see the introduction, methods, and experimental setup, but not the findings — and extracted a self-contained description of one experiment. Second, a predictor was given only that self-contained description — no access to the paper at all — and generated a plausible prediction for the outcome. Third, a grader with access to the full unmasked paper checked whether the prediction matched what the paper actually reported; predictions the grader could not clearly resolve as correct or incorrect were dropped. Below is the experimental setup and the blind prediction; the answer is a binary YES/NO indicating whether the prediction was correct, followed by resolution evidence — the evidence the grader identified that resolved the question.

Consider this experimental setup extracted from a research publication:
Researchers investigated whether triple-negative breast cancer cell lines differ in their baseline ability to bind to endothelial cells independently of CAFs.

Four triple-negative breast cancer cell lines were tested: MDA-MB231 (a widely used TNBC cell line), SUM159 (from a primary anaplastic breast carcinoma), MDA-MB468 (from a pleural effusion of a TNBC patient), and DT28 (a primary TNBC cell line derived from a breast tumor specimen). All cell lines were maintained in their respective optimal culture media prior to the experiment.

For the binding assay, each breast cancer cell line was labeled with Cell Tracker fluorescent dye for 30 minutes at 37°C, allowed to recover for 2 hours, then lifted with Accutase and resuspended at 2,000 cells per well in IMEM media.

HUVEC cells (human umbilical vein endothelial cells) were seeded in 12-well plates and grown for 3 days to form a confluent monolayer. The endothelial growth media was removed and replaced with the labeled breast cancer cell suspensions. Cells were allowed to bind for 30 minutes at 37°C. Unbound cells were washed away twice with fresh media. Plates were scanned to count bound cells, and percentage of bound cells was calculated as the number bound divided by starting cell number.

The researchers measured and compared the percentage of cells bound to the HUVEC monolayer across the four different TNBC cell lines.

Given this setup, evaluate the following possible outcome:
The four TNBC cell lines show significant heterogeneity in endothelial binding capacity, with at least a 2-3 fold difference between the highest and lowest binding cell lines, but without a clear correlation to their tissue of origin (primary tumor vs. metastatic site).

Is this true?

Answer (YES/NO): NO